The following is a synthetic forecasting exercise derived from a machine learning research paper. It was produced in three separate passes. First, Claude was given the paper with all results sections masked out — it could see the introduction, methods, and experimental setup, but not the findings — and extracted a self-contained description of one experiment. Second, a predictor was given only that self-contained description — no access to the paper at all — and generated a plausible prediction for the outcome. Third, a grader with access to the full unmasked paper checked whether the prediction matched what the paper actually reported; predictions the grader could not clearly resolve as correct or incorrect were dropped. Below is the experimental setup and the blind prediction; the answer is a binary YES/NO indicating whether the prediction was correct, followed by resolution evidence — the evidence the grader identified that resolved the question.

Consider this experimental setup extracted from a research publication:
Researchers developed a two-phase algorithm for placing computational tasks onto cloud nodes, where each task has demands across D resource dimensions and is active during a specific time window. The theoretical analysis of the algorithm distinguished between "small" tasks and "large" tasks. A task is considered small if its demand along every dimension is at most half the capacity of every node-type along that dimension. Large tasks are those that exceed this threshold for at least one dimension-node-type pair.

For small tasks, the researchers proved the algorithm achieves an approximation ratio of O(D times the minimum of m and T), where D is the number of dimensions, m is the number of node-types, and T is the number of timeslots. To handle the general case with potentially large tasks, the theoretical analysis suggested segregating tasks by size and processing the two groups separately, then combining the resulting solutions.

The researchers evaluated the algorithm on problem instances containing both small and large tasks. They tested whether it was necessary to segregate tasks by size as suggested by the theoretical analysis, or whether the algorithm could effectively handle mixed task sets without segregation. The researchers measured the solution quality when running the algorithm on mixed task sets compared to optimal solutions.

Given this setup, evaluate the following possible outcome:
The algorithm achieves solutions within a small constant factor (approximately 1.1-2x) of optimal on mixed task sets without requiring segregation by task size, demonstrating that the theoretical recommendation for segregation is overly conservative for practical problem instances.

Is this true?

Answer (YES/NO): YES